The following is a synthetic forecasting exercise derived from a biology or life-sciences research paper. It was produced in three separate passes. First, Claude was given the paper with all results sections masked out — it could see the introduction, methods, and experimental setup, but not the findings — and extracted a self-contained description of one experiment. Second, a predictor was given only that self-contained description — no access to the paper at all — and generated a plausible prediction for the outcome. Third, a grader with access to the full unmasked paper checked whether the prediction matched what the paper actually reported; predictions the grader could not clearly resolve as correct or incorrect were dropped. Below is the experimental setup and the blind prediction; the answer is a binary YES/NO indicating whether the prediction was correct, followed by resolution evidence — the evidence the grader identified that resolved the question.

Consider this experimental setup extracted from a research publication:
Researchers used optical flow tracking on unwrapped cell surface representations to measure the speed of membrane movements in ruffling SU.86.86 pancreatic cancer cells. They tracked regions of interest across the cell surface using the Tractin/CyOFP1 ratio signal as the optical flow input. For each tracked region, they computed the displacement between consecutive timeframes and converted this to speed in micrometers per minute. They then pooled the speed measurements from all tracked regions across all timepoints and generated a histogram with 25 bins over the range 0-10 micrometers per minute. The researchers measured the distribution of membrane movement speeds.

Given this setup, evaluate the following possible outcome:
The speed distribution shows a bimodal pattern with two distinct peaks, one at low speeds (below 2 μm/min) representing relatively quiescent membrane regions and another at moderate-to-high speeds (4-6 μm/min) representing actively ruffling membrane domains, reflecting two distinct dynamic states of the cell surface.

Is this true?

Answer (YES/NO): YES